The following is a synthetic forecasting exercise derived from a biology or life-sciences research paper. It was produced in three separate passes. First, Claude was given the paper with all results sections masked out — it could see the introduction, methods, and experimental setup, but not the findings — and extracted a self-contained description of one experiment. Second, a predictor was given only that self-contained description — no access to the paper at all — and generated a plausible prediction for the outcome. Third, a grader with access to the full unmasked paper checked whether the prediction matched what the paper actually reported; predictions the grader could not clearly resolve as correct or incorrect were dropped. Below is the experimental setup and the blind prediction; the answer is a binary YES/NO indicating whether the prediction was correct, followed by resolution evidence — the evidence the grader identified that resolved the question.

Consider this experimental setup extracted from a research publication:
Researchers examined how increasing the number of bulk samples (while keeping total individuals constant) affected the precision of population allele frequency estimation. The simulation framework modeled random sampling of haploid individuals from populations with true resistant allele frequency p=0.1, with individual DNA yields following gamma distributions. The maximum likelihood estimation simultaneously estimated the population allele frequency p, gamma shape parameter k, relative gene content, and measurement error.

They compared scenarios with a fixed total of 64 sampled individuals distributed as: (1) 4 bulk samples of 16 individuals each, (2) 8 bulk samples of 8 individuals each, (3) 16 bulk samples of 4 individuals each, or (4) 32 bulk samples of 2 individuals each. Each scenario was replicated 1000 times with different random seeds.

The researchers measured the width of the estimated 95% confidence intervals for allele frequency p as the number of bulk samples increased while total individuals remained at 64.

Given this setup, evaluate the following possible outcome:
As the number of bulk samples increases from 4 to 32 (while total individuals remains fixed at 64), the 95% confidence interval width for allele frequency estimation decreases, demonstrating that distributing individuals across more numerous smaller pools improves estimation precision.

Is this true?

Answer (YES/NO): YES